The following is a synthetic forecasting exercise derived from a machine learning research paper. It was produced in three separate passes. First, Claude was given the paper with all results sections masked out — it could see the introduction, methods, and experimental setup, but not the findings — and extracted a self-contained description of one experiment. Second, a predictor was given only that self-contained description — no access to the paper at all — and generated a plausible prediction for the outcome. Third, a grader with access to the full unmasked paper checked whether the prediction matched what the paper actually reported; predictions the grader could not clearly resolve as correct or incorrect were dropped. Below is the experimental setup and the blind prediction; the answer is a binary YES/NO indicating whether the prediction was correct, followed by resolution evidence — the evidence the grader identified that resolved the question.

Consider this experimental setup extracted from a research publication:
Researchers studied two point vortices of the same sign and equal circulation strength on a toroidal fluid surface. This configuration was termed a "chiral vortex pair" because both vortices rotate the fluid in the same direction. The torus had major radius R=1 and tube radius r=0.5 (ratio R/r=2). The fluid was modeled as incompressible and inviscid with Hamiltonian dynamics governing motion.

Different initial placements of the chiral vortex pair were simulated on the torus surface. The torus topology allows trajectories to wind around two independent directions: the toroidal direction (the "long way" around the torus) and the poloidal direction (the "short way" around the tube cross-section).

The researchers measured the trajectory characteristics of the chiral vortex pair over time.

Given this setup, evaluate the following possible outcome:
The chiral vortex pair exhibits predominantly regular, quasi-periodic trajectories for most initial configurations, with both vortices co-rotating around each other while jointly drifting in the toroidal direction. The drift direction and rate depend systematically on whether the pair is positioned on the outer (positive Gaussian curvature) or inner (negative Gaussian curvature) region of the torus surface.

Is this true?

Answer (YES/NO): NO